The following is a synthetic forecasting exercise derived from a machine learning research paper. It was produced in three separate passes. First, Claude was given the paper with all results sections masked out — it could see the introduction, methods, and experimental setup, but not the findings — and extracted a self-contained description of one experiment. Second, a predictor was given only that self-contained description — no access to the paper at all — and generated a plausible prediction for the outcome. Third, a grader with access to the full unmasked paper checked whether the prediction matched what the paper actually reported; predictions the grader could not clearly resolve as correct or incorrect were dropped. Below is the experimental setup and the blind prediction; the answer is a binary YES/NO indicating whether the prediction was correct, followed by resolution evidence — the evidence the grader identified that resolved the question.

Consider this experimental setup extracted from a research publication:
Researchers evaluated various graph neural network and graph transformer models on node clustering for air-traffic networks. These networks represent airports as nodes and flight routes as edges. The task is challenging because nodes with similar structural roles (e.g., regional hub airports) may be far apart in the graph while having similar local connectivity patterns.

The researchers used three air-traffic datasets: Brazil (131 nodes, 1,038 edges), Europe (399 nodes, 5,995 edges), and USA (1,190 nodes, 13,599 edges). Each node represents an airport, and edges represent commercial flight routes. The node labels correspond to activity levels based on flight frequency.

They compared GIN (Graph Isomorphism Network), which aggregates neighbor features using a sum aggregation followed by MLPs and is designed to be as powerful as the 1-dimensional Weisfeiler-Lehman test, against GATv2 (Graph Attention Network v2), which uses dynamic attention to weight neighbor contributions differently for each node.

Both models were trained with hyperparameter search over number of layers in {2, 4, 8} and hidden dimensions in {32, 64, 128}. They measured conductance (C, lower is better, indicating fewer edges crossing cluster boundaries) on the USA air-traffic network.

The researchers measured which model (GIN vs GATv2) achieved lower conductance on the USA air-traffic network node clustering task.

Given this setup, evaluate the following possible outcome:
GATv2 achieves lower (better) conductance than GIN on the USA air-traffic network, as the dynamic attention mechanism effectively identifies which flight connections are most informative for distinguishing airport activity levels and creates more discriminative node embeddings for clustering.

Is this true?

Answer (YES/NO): NO